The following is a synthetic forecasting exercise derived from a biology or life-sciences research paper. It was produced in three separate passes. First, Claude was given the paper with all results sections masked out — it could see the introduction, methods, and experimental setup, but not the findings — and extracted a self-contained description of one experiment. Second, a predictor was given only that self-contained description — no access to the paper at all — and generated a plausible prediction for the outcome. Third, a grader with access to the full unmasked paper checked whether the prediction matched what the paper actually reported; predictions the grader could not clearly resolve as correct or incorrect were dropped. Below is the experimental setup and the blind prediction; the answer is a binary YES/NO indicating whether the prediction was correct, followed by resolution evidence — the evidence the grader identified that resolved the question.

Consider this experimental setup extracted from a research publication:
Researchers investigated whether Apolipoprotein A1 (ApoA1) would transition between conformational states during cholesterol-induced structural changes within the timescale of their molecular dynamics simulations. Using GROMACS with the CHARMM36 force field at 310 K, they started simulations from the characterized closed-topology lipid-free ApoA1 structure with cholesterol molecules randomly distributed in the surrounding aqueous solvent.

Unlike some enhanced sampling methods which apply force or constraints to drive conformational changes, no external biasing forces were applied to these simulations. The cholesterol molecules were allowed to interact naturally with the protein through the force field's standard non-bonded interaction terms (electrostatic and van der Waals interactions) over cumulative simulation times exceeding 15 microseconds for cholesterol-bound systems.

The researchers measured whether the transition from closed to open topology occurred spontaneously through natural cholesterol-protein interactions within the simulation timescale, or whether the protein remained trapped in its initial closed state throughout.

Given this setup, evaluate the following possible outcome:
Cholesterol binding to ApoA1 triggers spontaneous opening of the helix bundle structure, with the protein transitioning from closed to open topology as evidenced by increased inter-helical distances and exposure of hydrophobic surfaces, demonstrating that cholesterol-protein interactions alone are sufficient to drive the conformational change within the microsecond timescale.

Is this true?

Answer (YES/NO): YES